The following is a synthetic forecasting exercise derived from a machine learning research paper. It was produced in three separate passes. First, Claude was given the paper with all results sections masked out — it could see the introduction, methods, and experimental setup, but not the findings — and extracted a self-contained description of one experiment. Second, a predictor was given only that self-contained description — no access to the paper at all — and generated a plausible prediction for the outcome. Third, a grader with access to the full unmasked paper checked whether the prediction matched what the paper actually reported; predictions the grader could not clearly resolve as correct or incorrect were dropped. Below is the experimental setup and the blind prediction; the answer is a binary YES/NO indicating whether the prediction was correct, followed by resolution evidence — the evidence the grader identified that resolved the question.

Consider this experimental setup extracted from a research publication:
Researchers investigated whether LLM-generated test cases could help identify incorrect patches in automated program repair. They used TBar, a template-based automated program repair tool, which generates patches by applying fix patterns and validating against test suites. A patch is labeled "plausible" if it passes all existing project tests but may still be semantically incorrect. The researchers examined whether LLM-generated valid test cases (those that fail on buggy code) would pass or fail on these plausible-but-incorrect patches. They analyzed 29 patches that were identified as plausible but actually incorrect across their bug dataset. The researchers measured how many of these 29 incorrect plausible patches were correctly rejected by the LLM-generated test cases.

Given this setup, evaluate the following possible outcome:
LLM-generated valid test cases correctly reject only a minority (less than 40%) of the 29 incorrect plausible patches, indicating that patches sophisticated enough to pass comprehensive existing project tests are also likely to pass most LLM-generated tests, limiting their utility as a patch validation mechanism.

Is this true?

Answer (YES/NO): NO